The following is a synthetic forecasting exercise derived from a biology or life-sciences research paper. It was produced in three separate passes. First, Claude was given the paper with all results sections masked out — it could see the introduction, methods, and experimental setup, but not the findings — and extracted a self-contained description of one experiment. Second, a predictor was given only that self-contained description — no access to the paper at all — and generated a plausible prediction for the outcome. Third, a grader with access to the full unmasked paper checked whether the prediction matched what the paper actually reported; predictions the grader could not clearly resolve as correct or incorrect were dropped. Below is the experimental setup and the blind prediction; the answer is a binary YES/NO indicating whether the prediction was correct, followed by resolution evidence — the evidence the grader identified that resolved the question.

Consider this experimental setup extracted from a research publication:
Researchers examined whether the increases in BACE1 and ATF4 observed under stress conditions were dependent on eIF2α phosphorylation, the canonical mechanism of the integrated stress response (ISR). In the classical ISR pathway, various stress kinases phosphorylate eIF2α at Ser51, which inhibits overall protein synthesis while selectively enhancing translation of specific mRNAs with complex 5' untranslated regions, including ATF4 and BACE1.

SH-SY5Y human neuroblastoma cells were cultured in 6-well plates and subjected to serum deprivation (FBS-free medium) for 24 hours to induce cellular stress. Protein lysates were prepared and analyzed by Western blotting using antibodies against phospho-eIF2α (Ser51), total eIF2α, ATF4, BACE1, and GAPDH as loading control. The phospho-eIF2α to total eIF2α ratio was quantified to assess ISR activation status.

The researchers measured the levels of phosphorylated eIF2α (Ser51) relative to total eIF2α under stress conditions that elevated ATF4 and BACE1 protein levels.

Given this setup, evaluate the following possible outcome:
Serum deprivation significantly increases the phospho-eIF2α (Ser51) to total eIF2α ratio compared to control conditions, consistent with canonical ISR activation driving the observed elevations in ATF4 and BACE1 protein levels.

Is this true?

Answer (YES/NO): NO